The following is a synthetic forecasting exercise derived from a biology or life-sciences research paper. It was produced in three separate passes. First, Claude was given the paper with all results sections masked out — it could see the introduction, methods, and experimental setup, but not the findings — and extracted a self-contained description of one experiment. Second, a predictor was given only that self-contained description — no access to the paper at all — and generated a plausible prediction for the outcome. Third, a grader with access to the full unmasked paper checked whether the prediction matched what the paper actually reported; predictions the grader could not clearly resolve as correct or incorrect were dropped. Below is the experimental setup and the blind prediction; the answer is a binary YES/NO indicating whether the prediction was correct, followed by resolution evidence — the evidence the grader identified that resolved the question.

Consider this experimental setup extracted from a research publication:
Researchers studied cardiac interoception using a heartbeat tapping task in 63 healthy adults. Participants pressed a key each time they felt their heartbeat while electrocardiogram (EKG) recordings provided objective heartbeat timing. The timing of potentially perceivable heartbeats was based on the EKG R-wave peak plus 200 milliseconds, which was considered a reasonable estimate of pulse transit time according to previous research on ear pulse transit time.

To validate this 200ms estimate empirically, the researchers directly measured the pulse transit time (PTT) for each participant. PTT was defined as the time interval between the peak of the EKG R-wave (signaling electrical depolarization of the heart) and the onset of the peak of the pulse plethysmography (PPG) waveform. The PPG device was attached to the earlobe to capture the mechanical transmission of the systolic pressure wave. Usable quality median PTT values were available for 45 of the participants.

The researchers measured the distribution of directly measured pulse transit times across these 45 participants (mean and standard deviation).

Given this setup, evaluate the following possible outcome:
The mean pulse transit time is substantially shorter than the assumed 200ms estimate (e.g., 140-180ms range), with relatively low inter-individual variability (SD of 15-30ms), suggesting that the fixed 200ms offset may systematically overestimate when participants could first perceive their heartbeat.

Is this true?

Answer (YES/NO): NO